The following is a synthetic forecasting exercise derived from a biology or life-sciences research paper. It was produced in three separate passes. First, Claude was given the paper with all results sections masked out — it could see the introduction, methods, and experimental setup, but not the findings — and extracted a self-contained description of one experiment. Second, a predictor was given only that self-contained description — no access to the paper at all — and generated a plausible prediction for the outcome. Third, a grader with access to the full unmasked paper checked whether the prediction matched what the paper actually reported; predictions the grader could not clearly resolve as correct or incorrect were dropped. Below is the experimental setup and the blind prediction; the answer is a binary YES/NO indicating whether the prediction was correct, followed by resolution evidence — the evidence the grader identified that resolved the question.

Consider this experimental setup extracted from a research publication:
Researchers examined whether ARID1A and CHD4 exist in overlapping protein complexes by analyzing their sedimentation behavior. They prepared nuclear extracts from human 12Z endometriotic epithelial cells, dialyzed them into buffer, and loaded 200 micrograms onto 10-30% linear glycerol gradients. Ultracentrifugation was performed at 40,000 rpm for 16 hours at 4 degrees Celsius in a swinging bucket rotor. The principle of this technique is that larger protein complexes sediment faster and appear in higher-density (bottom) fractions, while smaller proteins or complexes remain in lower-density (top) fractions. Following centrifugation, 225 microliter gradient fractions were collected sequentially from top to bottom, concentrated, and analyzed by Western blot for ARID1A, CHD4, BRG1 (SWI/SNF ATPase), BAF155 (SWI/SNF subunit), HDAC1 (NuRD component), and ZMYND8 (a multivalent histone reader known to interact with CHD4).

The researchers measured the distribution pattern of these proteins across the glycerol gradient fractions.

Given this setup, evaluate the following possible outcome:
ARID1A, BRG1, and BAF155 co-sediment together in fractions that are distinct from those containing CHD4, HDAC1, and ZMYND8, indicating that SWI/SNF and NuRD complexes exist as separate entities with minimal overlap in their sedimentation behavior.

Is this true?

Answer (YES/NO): NO